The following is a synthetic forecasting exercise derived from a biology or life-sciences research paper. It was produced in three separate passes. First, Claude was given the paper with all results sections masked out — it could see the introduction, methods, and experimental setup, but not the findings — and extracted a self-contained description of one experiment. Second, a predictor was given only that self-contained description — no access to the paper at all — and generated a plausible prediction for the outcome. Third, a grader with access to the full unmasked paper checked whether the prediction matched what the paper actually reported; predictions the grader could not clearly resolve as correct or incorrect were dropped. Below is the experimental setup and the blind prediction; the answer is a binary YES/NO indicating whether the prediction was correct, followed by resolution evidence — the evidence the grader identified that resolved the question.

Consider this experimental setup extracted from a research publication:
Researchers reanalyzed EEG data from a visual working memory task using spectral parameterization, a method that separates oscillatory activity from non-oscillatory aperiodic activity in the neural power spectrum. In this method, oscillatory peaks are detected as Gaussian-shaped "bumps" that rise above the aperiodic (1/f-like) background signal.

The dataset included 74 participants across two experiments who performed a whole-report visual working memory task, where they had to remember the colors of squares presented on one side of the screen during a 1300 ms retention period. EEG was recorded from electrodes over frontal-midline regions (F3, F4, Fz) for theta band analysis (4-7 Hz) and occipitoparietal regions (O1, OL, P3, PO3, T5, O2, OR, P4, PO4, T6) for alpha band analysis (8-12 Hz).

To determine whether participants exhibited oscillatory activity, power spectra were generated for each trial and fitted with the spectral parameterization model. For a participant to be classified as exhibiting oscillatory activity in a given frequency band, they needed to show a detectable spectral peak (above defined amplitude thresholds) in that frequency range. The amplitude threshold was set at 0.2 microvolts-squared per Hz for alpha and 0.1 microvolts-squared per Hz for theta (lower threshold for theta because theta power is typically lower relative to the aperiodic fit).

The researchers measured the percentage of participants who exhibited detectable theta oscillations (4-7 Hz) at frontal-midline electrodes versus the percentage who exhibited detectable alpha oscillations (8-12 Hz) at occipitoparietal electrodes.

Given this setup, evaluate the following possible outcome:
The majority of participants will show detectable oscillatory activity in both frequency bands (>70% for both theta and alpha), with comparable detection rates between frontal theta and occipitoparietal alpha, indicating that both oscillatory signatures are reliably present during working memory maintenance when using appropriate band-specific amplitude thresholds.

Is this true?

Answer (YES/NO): NO